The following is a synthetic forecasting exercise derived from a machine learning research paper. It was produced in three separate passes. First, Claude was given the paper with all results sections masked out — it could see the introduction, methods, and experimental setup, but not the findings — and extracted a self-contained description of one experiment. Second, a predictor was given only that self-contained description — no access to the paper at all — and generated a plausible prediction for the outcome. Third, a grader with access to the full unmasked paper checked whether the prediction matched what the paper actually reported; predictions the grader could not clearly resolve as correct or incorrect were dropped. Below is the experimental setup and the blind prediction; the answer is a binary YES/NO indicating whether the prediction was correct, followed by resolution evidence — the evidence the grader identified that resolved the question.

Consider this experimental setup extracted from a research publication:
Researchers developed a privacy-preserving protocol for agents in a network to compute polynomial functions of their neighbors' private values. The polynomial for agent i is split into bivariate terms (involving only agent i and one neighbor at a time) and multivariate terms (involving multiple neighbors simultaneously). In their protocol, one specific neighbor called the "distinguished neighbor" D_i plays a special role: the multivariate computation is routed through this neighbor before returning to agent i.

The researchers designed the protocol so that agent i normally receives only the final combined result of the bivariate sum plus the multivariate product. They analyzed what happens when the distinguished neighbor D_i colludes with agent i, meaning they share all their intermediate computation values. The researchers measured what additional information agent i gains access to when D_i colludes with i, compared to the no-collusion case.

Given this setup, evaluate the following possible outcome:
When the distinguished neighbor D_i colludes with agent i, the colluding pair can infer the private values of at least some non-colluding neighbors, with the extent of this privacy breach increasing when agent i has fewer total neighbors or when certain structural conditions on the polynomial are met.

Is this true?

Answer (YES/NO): NO